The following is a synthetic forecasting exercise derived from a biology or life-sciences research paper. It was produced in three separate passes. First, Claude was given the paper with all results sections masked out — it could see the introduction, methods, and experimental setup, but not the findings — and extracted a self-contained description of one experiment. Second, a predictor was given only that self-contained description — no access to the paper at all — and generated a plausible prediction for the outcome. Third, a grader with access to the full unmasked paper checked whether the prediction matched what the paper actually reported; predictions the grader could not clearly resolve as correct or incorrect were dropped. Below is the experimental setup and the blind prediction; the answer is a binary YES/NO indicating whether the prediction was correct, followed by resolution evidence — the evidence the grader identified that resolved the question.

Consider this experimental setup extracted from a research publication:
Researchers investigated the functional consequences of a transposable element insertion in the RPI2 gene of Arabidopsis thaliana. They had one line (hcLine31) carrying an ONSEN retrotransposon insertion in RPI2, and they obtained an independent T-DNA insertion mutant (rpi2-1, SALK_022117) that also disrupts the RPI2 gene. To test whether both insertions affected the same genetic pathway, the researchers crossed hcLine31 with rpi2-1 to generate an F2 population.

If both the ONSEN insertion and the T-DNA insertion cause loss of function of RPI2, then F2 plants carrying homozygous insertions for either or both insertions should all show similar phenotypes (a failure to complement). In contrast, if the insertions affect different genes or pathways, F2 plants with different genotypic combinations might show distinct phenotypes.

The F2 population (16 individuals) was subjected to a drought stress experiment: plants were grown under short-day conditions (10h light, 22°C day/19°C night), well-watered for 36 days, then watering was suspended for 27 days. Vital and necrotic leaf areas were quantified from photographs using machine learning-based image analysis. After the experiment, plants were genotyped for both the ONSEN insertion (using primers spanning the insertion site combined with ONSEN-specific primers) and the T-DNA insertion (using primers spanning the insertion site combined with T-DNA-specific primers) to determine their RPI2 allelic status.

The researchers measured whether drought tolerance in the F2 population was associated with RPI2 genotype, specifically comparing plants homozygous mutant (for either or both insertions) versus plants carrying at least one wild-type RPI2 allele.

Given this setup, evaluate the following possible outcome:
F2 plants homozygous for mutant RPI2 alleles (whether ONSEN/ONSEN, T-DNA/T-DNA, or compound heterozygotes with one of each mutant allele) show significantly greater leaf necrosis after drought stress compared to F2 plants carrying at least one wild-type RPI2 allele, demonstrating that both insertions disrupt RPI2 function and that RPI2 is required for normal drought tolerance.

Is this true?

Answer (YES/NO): NO